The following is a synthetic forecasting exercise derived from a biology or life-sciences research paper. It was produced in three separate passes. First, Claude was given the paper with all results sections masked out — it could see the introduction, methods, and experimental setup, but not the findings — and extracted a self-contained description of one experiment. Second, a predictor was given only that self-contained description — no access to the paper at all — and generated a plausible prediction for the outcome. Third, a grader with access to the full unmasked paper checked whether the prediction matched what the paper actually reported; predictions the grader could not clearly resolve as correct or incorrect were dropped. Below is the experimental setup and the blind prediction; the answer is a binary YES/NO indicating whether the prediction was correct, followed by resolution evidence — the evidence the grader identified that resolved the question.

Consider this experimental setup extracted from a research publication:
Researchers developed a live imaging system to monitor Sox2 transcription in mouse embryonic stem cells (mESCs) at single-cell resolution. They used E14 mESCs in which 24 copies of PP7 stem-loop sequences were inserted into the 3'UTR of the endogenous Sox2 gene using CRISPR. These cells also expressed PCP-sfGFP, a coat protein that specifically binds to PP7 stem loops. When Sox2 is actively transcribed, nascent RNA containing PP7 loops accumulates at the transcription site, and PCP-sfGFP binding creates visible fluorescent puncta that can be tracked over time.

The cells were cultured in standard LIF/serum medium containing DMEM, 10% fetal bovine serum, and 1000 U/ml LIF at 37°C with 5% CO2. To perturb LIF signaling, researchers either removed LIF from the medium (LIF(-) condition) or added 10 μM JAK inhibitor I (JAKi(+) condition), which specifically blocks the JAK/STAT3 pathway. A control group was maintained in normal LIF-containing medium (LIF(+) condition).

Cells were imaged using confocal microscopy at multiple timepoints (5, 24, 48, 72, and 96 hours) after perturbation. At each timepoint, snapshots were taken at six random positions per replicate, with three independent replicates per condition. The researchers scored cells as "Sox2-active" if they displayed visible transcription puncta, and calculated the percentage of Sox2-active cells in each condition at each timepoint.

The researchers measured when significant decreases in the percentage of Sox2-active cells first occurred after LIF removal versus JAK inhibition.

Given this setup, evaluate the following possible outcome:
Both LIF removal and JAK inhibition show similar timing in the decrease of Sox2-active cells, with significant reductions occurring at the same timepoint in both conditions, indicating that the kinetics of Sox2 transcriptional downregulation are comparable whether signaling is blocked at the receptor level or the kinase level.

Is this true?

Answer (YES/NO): NO